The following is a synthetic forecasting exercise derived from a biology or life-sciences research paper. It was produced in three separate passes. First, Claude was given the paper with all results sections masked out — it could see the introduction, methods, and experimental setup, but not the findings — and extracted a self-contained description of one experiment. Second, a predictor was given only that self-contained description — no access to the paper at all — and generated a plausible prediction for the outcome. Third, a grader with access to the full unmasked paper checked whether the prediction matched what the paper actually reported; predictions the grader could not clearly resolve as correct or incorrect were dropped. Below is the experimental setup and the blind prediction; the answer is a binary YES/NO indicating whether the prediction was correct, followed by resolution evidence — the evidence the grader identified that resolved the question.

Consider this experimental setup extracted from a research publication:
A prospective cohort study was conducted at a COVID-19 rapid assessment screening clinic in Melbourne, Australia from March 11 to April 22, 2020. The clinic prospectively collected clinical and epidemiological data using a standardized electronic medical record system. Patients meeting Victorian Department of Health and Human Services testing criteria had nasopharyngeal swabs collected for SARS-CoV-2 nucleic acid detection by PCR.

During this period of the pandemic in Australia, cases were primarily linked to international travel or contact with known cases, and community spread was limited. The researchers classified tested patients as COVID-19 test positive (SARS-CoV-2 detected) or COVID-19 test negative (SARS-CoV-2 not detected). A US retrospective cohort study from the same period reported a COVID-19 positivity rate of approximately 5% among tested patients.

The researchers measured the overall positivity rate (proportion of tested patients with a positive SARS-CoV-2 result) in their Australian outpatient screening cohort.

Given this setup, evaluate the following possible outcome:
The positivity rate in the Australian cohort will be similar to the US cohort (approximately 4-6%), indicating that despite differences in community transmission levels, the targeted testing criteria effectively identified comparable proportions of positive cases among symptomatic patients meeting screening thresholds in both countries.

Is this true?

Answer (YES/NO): NO